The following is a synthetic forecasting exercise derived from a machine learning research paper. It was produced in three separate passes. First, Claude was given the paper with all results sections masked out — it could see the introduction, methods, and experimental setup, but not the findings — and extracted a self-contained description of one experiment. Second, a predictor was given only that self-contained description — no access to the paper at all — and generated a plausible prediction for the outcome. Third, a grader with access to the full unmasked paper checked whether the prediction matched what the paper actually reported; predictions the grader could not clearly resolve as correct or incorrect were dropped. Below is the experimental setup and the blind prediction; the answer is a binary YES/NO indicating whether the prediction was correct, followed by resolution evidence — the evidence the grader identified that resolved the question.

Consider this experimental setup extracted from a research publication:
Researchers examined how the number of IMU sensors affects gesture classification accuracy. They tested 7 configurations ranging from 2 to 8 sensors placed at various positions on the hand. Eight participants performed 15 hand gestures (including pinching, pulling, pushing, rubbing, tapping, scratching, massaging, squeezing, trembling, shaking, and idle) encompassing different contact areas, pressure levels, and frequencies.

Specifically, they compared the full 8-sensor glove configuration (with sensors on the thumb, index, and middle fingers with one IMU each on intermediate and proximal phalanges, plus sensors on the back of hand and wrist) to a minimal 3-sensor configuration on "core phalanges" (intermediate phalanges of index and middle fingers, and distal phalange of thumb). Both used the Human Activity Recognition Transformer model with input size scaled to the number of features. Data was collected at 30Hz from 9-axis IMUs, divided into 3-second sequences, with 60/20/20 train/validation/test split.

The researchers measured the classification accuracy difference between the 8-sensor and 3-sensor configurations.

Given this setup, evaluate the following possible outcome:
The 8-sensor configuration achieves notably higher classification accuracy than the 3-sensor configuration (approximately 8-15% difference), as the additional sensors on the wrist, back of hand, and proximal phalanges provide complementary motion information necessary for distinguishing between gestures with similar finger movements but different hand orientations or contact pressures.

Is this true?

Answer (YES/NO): NO